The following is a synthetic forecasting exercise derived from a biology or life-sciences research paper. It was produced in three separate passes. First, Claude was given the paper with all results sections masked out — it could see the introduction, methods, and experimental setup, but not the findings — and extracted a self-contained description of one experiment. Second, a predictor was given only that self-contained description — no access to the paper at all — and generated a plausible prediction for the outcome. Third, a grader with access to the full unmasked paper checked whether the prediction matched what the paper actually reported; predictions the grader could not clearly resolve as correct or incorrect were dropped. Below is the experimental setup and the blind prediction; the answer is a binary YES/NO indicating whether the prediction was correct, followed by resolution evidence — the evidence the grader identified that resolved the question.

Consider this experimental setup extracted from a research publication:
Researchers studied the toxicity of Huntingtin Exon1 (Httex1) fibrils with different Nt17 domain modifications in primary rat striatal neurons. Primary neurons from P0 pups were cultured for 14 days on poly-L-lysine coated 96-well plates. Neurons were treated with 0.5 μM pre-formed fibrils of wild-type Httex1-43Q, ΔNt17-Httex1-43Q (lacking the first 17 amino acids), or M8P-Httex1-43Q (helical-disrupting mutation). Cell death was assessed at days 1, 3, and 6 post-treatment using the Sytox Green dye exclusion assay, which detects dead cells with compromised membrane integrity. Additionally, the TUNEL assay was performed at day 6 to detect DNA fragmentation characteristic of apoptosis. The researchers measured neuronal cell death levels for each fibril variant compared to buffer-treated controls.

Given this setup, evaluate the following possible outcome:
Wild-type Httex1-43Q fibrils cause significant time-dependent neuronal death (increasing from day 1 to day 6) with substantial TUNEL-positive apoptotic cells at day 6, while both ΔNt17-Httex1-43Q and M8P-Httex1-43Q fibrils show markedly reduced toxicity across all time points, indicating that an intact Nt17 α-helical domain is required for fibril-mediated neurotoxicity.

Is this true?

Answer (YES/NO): NO